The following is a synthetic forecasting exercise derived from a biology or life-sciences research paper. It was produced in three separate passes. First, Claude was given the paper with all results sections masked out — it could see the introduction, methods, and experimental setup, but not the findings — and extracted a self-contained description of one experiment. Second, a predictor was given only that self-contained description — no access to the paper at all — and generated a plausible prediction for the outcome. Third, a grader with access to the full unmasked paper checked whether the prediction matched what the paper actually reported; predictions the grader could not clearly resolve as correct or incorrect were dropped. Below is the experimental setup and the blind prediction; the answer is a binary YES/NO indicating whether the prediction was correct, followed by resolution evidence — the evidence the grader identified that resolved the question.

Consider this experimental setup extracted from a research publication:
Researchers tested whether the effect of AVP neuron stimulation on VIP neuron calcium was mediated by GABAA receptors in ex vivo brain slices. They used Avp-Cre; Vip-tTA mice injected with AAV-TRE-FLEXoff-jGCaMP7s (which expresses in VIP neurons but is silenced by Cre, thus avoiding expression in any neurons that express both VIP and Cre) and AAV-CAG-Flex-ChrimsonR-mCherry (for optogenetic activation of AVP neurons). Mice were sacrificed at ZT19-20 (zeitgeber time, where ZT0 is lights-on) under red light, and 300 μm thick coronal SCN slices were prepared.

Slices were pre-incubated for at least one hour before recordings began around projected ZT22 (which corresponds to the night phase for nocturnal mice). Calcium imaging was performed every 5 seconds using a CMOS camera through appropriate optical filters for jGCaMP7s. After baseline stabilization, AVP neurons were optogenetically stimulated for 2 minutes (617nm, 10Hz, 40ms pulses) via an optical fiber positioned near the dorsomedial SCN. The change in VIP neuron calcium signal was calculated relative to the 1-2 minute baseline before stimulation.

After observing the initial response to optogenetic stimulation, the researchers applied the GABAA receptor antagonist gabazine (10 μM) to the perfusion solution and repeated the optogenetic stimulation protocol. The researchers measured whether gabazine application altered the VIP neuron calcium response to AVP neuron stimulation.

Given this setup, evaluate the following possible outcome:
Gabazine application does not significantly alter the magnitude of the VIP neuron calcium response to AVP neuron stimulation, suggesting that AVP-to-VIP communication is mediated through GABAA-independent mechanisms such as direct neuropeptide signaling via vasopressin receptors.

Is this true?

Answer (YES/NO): NO